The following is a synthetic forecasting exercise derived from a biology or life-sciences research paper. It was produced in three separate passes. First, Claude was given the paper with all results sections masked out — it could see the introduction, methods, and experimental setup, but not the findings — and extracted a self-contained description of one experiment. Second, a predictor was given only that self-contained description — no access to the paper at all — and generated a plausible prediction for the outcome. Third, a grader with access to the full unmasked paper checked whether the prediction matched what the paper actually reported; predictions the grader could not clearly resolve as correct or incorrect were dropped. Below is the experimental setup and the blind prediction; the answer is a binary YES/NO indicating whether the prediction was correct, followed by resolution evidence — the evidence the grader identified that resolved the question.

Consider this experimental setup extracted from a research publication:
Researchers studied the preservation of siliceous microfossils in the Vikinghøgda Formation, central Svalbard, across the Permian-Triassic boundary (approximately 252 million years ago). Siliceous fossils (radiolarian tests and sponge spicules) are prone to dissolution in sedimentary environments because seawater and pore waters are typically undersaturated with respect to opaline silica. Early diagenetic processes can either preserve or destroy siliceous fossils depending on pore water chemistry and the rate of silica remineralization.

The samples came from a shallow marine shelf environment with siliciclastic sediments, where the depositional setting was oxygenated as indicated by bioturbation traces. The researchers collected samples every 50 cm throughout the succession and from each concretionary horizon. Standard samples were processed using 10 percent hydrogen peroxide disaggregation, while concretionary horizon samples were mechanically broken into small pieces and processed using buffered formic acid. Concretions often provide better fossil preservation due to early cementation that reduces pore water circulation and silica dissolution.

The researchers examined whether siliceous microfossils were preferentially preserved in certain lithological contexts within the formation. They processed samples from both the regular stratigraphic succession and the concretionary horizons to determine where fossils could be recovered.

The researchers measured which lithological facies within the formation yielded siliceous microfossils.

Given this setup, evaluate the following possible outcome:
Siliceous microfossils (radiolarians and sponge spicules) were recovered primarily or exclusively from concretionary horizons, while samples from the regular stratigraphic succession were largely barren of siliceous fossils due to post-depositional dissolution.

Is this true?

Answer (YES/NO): YES